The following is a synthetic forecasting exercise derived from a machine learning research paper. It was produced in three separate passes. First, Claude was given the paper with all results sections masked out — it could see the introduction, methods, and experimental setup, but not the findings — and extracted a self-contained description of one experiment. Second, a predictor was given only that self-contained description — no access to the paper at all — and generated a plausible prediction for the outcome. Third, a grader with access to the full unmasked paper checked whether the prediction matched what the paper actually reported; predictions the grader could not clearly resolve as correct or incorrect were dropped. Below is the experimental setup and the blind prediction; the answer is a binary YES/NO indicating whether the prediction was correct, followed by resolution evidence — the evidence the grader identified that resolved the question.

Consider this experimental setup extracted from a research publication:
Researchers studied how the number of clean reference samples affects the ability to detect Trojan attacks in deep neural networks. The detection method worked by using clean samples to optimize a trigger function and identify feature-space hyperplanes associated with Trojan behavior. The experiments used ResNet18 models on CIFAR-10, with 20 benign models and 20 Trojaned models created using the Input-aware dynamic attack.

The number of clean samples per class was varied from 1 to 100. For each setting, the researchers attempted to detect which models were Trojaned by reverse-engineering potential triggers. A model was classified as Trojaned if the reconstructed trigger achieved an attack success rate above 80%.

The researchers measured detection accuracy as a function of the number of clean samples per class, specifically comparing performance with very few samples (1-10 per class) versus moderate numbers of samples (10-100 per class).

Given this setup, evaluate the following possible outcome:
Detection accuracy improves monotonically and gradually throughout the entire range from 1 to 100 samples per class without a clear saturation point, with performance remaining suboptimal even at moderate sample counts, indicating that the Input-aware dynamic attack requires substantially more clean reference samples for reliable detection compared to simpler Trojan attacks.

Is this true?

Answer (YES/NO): NO